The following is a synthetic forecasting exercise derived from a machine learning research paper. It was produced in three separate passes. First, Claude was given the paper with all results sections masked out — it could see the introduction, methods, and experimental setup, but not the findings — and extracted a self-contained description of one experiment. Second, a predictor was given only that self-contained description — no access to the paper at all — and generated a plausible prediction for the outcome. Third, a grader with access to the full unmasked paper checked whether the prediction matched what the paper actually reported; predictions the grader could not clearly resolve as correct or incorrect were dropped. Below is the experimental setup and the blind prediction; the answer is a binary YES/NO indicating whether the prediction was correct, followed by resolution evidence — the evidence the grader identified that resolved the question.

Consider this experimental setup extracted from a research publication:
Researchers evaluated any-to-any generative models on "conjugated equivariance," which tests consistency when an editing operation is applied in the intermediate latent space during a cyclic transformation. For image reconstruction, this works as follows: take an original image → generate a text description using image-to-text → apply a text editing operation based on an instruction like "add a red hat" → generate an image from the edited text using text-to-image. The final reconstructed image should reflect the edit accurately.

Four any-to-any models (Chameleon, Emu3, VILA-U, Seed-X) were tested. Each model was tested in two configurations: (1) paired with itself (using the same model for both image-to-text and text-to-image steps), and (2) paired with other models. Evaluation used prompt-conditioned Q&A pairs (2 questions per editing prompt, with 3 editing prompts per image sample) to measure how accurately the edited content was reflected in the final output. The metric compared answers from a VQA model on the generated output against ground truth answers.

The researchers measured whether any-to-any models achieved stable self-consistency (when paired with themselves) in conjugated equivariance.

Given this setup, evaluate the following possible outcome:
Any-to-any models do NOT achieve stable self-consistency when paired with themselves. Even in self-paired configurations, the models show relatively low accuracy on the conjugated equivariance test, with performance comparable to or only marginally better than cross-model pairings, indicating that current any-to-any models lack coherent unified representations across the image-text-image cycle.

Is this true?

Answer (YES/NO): NO